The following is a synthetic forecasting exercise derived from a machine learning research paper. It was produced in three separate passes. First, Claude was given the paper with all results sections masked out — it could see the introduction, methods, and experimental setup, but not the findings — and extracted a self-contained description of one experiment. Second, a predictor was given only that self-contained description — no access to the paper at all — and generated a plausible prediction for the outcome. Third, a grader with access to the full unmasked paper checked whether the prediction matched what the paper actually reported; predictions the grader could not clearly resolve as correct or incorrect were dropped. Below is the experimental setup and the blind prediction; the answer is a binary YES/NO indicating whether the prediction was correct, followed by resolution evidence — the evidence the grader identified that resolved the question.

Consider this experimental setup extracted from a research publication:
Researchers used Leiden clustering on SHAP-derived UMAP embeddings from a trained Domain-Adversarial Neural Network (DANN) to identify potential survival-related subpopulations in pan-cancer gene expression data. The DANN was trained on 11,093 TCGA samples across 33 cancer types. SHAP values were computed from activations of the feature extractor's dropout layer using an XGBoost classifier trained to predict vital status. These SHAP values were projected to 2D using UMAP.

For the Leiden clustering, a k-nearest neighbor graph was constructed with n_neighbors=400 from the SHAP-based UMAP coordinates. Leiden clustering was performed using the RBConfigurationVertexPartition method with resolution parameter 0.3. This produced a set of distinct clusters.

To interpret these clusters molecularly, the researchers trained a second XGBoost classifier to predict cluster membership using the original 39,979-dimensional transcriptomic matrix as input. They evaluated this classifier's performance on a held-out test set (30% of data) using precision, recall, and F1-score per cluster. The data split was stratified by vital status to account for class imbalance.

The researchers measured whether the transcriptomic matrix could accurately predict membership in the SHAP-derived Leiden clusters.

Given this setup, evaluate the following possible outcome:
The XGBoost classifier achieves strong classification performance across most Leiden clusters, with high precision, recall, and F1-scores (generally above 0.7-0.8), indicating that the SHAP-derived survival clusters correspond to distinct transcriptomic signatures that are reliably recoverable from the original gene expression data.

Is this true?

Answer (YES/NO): NO